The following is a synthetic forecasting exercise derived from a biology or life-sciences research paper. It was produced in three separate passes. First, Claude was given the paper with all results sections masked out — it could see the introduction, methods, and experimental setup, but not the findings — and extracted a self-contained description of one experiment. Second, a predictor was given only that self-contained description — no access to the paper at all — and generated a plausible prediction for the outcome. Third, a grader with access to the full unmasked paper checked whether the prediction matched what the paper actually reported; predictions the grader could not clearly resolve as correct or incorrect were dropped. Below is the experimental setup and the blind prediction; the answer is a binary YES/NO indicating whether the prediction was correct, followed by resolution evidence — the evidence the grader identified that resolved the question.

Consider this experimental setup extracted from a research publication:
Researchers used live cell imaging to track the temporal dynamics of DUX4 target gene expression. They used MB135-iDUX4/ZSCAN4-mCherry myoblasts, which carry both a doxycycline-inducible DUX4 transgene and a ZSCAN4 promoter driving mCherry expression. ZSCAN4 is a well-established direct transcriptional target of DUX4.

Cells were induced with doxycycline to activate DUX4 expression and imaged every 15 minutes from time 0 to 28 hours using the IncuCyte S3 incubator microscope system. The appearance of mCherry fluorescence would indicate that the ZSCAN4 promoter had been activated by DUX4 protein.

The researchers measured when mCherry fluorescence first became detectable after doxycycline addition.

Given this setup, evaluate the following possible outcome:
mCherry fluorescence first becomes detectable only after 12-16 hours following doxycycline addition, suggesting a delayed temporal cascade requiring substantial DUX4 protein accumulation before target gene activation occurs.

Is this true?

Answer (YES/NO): NO